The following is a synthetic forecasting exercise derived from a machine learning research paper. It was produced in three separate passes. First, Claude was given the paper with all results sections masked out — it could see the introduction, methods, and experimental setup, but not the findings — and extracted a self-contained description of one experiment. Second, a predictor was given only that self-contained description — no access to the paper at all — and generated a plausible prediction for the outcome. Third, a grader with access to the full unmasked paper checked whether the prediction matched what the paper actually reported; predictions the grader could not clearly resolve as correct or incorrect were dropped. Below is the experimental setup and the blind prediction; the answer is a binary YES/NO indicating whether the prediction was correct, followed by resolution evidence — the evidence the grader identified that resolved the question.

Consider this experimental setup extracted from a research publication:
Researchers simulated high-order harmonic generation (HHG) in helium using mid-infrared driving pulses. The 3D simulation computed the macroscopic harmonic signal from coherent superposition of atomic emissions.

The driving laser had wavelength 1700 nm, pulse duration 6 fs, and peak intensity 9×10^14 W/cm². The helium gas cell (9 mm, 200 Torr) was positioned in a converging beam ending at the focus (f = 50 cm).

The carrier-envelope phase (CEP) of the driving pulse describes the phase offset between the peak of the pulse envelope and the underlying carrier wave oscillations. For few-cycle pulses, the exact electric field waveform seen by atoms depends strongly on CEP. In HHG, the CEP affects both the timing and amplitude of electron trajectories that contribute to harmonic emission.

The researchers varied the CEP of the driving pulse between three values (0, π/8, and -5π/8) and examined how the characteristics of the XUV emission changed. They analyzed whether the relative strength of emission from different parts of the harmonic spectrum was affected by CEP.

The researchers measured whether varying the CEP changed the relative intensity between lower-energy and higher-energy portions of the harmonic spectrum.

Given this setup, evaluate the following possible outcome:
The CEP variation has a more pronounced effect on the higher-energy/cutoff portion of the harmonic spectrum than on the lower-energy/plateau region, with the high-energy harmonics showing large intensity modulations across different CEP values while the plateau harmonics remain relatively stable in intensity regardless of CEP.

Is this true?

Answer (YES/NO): YES